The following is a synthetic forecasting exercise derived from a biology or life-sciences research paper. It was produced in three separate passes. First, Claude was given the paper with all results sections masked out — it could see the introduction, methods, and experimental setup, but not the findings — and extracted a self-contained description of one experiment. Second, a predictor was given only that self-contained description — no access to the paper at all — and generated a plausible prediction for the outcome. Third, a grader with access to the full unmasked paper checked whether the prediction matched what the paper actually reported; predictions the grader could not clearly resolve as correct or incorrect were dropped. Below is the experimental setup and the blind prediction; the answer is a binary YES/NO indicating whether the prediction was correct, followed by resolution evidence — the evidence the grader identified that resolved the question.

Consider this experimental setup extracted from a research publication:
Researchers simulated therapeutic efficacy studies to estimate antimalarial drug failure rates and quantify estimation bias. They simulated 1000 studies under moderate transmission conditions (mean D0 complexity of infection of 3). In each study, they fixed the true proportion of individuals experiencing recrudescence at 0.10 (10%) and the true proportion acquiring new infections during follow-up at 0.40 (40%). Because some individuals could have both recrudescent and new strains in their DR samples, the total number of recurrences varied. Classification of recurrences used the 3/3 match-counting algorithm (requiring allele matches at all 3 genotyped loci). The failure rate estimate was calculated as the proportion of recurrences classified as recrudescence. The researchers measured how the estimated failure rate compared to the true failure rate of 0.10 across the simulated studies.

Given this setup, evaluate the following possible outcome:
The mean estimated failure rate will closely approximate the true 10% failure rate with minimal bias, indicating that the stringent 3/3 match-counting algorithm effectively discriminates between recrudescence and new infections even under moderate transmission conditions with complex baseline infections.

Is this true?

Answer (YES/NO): NO